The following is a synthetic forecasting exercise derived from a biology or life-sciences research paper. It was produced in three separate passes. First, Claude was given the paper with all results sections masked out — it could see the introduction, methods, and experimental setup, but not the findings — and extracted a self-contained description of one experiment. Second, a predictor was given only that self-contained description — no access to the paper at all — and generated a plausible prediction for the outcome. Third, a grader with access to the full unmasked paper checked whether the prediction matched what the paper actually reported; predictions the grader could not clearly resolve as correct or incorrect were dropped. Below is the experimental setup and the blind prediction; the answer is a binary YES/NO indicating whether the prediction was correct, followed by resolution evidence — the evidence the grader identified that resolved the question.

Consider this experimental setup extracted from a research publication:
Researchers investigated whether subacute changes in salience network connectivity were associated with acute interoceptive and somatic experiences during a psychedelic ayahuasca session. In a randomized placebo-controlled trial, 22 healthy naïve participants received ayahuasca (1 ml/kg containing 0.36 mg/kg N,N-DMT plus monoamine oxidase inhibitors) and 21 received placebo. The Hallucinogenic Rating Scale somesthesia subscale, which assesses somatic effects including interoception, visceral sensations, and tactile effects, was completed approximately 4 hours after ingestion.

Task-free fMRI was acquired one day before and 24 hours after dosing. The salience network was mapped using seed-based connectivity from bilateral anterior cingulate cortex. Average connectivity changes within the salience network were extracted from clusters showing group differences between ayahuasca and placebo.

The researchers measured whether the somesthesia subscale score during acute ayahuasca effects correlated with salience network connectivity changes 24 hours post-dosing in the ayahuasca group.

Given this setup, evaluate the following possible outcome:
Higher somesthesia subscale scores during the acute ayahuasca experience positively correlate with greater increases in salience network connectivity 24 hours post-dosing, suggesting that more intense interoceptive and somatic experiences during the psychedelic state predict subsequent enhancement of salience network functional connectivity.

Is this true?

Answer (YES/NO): YES